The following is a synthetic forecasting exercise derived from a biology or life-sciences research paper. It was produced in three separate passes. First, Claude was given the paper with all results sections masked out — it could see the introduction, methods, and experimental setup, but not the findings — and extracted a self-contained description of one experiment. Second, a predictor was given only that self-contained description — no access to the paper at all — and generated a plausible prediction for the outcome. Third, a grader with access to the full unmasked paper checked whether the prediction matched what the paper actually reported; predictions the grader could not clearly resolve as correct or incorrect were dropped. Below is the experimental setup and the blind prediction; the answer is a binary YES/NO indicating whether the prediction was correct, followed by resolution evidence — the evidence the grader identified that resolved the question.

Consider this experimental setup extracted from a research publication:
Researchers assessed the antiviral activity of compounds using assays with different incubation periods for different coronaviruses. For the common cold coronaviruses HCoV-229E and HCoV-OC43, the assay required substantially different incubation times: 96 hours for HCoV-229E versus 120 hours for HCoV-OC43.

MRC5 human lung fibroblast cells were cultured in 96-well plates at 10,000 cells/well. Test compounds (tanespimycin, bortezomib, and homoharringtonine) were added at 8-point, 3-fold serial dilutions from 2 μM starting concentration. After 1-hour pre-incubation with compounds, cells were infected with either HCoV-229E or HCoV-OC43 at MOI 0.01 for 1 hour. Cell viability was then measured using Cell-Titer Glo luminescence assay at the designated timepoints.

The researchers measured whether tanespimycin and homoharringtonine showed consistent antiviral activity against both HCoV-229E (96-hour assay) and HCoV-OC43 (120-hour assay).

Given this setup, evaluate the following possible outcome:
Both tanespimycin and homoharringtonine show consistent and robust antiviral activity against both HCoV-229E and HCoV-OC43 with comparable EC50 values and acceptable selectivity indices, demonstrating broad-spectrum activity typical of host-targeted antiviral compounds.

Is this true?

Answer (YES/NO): YES